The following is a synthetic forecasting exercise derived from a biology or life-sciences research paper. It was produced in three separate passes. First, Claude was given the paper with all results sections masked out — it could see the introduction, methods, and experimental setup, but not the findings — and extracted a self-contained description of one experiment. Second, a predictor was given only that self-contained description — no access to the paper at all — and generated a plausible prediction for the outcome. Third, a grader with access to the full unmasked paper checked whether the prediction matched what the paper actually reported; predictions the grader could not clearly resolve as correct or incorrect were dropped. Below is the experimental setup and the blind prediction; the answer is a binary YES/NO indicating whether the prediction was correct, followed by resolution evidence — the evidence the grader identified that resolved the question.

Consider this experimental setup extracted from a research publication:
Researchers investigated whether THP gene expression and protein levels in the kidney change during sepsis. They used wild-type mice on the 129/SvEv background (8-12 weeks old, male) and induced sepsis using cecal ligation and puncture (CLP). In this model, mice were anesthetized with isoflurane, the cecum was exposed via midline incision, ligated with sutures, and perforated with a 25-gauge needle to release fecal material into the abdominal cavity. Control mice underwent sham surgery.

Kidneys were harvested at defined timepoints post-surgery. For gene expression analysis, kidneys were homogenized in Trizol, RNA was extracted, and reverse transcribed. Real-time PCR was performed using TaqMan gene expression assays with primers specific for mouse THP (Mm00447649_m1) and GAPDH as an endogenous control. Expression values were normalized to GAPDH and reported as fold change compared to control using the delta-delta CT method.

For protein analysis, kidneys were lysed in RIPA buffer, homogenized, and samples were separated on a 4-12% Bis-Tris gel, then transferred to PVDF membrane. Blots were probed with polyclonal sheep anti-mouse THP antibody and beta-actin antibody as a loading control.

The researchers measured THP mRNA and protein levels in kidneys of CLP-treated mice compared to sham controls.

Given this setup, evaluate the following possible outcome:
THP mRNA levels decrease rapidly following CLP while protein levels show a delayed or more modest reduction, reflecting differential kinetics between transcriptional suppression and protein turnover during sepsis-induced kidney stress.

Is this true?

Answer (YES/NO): NO